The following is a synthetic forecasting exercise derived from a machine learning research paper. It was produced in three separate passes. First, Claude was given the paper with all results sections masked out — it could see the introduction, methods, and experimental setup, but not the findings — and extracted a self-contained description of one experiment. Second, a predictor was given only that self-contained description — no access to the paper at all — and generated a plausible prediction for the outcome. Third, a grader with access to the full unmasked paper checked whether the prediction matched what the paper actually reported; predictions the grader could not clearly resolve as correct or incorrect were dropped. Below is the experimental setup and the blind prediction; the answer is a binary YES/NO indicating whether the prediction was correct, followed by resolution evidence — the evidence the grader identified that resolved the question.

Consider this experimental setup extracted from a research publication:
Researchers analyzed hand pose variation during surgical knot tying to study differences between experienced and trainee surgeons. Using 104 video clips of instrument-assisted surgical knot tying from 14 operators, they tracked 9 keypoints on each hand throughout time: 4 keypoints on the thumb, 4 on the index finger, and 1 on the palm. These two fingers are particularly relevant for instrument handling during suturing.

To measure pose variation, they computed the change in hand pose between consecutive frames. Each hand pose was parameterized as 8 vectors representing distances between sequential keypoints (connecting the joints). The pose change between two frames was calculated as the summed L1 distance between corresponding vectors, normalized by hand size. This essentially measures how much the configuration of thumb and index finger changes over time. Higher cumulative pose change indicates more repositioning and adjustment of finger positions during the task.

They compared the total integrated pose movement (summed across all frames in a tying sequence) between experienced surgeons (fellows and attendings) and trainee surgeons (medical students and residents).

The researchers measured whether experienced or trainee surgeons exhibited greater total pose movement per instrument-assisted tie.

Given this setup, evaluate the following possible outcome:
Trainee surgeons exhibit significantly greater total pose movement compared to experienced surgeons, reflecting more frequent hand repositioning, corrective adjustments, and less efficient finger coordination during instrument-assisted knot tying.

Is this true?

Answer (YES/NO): YES